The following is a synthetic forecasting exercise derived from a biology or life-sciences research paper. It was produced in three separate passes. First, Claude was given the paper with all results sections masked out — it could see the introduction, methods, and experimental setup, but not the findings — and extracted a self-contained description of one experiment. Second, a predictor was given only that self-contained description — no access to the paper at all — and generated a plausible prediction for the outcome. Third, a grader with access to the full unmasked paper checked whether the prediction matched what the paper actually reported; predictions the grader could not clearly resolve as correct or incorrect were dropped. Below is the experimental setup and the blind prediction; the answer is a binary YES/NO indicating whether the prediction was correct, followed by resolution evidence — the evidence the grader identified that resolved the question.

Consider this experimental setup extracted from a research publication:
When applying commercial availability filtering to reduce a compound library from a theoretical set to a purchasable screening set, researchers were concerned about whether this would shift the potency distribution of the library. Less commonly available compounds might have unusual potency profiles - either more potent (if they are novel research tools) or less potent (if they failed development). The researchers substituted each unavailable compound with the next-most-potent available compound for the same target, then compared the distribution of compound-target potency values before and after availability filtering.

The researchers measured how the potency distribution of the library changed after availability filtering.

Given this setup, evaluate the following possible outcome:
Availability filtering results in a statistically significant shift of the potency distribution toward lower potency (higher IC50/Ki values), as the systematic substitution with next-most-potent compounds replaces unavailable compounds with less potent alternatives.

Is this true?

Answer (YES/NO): NO